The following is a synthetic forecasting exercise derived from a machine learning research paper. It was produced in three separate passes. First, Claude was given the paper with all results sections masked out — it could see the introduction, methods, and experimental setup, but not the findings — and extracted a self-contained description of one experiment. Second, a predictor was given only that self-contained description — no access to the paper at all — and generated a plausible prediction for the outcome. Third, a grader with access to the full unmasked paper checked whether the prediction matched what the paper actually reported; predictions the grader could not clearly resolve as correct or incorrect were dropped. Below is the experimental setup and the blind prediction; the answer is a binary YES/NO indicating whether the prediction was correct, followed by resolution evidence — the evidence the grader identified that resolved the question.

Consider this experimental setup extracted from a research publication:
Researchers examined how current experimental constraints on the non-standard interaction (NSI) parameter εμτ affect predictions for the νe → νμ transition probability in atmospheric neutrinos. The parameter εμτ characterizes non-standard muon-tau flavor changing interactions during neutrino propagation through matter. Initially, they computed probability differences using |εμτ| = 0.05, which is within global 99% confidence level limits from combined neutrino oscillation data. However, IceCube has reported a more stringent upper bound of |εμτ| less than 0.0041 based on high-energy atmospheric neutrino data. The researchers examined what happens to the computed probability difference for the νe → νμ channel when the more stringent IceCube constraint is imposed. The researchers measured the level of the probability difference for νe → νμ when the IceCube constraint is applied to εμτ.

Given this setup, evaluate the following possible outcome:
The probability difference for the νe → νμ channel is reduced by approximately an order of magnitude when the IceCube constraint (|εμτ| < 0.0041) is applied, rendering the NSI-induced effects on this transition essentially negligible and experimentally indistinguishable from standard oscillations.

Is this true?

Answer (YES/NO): YES